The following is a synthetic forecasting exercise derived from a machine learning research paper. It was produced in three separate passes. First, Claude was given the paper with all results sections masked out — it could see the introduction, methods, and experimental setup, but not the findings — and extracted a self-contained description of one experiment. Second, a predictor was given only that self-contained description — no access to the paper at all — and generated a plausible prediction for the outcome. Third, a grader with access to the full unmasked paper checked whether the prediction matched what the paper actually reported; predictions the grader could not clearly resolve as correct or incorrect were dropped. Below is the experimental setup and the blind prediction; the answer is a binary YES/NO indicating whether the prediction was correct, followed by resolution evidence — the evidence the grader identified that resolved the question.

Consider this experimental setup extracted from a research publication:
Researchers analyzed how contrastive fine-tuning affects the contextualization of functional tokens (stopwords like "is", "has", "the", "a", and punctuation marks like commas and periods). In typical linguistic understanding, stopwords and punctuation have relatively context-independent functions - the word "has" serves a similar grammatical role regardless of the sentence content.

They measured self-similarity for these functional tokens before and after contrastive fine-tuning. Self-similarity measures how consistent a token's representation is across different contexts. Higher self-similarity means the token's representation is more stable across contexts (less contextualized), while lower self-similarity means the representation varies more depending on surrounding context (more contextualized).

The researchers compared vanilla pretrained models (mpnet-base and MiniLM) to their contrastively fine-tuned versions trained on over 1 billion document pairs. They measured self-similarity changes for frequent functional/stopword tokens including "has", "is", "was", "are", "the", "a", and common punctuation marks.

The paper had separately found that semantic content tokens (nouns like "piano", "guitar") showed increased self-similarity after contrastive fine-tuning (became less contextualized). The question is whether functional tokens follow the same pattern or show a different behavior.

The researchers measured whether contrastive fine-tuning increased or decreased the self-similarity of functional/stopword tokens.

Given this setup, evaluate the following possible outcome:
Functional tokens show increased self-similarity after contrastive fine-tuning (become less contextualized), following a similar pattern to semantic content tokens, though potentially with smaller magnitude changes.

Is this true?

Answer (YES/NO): NO